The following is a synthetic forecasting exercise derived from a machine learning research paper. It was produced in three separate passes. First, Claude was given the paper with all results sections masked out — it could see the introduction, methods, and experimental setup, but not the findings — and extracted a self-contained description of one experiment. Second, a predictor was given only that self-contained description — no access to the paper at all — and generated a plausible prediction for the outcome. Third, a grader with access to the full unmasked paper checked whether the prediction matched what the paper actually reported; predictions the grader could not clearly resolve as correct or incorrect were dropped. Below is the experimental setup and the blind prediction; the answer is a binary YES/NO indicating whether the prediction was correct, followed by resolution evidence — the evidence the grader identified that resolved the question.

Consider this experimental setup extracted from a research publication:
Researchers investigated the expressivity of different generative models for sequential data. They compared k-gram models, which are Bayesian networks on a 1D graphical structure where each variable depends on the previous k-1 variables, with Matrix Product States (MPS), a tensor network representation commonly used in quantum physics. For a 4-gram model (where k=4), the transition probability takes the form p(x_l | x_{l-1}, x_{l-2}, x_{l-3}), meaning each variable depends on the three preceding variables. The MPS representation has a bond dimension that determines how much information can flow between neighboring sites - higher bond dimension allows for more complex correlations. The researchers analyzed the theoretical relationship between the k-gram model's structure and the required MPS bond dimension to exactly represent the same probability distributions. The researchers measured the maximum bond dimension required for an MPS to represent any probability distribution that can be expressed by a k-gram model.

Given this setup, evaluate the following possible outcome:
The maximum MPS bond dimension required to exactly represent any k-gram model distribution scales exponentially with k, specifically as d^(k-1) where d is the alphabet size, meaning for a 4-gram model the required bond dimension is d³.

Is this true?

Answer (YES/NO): YES